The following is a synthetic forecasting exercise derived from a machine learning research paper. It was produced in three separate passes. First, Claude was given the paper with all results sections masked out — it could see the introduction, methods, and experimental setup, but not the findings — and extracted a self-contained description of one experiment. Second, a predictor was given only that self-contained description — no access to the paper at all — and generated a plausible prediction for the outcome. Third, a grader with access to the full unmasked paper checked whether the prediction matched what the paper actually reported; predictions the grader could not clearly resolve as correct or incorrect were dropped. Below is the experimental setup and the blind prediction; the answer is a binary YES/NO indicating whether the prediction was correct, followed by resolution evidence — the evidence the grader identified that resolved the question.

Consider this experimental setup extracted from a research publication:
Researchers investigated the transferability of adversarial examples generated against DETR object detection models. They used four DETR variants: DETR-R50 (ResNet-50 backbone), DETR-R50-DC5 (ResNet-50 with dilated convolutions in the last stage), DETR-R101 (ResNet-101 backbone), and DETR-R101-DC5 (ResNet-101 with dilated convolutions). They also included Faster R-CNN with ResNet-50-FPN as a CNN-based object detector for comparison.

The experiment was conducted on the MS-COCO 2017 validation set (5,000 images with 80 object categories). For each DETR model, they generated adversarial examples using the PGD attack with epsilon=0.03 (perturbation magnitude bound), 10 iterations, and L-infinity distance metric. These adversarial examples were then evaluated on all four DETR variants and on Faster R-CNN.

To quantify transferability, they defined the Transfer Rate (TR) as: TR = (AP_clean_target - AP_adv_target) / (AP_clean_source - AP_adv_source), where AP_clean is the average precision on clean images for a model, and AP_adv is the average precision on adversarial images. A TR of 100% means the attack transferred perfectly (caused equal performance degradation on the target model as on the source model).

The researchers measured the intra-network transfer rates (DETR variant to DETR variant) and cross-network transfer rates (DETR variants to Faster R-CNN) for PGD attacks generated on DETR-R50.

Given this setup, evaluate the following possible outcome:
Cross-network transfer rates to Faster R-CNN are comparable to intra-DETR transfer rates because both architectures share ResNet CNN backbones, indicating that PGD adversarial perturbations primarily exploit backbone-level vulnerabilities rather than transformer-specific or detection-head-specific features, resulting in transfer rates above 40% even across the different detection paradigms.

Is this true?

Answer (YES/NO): NO